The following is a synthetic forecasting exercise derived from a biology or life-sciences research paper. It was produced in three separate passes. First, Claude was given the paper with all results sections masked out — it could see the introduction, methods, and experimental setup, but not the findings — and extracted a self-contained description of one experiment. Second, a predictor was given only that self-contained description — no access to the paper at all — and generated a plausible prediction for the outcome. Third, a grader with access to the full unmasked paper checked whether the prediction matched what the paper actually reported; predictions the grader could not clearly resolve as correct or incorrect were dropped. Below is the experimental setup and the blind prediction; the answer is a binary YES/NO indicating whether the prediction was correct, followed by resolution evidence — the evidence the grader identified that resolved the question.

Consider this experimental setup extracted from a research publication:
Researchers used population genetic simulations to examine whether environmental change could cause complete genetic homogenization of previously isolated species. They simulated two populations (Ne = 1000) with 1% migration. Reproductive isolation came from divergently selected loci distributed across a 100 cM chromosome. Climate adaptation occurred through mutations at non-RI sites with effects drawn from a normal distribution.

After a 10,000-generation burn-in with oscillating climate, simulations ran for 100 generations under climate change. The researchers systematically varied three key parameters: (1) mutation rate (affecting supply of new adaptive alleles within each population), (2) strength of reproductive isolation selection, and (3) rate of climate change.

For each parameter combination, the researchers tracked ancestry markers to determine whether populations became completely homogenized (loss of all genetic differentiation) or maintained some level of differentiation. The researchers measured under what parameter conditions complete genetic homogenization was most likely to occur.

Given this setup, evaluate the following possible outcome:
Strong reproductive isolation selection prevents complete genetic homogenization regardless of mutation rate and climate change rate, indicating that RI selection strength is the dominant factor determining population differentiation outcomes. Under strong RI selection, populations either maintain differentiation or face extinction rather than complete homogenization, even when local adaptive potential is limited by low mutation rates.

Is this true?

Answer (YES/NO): NO